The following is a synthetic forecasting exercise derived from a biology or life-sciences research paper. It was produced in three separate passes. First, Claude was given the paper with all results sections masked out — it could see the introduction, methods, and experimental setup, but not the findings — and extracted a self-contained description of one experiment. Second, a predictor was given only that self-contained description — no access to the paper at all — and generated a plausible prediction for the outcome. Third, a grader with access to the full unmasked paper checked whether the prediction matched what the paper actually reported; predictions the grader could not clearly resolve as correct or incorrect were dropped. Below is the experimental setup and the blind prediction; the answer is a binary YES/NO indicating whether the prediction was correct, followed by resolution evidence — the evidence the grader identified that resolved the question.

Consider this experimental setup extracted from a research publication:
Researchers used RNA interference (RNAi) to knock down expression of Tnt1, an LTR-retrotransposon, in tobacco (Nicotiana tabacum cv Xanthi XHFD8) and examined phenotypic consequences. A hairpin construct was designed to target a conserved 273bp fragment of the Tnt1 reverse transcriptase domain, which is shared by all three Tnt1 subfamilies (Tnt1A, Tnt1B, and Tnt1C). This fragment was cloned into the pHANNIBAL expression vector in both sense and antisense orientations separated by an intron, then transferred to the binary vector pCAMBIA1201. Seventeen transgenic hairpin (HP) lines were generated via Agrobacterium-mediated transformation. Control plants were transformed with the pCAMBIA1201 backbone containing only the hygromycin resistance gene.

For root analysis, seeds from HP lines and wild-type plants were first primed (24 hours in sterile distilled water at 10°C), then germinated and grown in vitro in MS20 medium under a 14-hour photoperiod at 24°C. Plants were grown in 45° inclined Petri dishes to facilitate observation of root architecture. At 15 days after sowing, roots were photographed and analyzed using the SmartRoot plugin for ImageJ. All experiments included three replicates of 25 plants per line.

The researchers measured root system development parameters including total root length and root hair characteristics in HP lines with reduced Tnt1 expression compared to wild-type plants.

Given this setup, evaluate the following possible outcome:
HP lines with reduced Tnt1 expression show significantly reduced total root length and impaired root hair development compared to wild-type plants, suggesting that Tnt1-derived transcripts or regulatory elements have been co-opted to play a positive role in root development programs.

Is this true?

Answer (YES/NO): NO